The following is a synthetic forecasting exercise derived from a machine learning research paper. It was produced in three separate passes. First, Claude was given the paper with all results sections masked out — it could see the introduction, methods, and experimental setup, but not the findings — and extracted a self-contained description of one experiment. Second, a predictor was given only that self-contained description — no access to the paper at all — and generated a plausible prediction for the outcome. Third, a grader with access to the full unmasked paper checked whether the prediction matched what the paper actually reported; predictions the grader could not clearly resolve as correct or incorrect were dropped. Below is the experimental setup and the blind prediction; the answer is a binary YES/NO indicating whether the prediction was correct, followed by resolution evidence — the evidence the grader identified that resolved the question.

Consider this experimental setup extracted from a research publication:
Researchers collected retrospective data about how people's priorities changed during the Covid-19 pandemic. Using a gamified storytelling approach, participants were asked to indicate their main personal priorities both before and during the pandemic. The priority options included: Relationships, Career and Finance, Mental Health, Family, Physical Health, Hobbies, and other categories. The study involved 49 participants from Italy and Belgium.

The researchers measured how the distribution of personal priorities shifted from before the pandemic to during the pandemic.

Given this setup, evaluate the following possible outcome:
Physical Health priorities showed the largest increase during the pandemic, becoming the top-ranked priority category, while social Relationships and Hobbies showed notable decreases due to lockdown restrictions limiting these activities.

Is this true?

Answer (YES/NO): NO